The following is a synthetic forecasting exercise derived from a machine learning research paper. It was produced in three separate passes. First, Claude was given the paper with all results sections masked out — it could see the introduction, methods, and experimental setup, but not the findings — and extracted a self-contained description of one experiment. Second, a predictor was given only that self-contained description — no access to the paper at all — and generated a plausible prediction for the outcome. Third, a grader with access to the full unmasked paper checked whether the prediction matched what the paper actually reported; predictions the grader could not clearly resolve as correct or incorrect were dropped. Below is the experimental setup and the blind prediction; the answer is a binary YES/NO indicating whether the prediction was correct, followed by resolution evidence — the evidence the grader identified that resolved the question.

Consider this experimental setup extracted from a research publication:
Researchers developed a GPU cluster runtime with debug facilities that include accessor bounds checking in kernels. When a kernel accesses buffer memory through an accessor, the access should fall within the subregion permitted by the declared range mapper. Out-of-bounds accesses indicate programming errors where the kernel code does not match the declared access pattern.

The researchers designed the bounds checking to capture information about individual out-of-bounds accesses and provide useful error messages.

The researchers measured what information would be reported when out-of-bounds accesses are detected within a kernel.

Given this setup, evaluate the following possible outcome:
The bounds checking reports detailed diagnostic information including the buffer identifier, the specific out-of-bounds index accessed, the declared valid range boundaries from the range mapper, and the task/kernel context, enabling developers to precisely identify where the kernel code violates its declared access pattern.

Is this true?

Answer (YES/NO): NO